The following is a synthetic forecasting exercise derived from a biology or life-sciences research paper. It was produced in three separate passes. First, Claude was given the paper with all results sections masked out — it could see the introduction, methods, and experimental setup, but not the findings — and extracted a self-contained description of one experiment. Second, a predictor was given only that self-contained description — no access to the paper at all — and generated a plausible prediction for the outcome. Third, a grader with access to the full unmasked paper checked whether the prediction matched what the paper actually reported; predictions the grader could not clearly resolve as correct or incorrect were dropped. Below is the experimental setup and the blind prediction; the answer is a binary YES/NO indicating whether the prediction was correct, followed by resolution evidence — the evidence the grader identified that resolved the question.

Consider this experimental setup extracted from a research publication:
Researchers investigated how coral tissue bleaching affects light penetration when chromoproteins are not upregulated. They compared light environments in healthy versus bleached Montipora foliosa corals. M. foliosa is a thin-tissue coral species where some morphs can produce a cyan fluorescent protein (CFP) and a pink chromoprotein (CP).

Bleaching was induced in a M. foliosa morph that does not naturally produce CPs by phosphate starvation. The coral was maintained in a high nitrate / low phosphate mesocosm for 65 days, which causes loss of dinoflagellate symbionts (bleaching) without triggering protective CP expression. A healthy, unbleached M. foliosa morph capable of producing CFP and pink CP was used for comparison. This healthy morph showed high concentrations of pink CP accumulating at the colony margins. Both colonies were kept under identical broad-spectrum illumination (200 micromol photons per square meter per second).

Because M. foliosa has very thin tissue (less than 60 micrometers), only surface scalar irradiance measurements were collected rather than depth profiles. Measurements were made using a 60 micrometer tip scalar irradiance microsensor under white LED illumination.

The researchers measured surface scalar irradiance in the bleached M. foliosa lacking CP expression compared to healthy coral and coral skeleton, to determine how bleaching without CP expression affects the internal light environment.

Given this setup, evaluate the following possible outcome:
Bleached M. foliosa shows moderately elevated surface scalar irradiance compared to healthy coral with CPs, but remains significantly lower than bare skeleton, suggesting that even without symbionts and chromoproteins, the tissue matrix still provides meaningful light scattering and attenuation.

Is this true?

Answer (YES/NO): NO